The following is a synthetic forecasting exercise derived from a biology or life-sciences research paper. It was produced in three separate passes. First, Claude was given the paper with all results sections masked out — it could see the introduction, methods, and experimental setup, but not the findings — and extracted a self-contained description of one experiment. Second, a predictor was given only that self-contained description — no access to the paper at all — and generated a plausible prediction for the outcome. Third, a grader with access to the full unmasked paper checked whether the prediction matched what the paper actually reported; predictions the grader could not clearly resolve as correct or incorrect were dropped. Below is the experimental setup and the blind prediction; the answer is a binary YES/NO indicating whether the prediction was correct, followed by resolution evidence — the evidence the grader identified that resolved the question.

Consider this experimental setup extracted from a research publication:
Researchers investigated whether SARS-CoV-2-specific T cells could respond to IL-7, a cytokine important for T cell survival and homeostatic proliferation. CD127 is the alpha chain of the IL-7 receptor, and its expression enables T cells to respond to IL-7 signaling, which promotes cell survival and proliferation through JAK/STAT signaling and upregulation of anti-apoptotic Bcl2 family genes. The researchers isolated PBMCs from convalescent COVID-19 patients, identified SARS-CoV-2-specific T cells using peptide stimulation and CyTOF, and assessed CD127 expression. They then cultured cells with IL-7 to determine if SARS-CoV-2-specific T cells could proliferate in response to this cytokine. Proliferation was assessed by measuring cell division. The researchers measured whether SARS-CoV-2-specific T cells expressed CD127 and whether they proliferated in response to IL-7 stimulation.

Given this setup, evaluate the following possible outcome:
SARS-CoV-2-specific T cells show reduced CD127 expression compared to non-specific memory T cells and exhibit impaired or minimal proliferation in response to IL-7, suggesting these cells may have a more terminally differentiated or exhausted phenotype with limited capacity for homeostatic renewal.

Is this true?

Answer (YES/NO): NO